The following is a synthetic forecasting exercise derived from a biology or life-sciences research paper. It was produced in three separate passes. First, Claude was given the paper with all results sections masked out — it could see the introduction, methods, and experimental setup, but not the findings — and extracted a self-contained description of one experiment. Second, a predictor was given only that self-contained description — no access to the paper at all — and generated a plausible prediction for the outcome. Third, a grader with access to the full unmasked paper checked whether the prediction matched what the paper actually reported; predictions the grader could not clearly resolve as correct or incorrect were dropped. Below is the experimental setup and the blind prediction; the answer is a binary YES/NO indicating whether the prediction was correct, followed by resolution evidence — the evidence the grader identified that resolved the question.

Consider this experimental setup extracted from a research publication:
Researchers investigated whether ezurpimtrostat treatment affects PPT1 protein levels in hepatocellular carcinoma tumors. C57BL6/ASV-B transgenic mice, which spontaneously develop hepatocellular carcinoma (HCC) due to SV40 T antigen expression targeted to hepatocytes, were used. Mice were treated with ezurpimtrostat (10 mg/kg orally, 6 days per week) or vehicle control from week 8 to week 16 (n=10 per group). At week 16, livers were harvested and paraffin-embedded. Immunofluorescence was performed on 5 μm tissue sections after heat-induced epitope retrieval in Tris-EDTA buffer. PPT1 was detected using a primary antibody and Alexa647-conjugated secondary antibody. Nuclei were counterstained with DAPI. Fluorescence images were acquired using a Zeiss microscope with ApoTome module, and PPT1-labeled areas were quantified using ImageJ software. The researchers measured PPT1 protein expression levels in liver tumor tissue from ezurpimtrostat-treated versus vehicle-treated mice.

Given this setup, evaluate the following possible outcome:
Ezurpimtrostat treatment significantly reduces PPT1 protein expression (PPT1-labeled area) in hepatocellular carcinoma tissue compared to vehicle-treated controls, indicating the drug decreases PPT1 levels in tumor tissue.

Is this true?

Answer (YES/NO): YES